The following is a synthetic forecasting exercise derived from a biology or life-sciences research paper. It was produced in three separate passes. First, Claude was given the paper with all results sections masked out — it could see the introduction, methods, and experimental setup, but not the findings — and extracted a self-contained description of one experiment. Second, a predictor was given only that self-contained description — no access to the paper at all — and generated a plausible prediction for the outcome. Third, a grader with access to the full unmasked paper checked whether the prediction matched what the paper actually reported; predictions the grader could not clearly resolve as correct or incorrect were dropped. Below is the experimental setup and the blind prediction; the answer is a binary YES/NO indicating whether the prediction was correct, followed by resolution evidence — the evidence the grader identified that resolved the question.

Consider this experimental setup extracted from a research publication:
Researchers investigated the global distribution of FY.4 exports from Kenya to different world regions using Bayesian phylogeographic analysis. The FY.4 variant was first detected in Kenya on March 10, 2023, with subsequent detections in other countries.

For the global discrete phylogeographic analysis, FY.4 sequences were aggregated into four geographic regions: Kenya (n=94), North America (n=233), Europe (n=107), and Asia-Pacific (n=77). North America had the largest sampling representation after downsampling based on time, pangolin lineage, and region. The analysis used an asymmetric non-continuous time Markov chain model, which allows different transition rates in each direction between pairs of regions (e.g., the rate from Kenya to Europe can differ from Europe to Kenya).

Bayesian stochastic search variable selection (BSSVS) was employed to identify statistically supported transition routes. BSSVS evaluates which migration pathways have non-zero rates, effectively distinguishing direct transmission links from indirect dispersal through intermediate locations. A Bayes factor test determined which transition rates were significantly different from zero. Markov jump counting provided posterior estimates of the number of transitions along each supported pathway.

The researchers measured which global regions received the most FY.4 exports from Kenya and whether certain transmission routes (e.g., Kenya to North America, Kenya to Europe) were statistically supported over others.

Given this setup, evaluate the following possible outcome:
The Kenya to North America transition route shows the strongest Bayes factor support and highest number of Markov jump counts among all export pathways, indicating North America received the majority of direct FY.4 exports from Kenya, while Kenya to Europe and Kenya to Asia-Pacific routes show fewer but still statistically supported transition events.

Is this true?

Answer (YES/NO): YES